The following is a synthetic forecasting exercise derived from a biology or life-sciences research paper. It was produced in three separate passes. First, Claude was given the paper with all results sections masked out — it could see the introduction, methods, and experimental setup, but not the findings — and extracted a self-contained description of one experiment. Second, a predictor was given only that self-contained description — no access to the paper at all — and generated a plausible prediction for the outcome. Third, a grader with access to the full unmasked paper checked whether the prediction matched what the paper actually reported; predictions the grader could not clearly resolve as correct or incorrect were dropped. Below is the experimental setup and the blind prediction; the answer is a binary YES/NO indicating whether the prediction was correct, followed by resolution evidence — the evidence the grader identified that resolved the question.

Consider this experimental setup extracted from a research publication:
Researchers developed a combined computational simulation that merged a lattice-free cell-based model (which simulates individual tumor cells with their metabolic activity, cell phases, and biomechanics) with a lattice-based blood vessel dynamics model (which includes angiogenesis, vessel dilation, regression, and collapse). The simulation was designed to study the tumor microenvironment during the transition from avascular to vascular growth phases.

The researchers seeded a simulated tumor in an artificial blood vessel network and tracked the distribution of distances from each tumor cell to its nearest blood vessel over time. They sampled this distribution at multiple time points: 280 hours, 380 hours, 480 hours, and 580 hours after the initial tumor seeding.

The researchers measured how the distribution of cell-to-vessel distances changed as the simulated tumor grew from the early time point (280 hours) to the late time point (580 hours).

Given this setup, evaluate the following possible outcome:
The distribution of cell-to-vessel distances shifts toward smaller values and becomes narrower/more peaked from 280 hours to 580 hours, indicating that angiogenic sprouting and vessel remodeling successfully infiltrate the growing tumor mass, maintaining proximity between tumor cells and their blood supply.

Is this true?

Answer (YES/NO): NO